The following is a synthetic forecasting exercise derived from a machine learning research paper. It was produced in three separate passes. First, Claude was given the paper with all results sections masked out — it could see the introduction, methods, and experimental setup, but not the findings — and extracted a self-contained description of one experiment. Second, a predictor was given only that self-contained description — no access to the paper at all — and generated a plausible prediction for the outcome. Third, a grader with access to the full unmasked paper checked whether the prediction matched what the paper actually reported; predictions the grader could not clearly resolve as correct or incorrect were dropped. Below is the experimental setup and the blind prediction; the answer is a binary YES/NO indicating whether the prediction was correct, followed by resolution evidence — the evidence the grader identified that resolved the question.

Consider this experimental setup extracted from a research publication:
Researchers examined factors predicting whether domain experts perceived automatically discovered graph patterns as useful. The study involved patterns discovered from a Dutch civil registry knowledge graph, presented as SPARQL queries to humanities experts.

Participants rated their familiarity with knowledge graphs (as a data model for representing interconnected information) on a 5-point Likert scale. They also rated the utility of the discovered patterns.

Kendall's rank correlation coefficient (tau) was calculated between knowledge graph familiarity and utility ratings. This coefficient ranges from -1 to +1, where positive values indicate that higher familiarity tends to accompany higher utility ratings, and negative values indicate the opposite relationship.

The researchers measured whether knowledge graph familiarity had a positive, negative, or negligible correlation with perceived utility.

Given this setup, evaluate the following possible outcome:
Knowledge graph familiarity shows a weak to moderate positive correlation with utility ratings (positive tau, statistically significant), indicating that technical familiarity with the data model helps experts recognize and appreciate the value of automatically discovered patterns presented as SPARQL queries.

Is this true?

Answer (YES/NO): NO